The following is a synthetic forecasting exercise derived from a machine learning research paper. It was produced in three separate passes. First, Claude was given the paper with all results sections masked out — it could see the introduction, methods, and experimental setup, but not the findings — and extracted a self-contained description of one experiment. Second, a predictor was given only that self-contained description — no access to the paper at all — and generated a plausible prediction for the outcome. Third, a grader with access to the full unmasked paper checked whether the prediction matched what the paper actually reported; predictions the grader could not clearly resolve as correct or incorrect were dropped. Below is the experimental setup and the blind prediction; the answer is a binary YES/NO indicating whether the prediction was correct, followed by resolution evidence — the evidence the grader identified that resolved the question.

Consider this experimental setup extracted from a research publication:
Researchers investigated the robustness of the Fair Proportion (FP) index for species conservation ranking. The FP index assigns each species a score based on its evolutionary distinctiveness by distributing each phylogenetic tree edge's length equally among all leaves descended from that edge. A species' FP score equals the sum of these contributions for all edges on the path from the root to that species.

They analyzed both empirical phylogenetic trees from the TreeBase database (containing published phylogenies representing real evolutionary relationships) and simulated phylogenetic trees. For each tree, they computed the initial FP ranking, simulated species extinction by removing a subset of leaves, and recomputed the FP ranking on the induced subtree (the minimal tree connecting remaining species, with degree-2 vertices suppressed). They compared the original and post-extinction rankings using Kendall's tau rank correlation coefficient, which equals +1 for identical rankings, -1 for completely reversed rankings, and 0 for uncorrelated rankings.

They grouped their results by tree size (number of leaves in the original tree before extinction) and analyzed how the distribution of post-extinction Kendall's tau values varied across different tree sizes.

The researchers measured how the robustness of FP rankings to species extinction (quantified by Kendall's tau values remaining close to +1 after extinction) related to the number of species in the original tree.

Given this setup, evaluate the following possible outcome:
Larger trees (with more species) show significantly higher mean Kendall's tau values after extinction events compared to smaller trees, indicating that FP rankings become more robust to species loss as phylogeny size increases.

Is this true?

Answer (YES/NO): YES